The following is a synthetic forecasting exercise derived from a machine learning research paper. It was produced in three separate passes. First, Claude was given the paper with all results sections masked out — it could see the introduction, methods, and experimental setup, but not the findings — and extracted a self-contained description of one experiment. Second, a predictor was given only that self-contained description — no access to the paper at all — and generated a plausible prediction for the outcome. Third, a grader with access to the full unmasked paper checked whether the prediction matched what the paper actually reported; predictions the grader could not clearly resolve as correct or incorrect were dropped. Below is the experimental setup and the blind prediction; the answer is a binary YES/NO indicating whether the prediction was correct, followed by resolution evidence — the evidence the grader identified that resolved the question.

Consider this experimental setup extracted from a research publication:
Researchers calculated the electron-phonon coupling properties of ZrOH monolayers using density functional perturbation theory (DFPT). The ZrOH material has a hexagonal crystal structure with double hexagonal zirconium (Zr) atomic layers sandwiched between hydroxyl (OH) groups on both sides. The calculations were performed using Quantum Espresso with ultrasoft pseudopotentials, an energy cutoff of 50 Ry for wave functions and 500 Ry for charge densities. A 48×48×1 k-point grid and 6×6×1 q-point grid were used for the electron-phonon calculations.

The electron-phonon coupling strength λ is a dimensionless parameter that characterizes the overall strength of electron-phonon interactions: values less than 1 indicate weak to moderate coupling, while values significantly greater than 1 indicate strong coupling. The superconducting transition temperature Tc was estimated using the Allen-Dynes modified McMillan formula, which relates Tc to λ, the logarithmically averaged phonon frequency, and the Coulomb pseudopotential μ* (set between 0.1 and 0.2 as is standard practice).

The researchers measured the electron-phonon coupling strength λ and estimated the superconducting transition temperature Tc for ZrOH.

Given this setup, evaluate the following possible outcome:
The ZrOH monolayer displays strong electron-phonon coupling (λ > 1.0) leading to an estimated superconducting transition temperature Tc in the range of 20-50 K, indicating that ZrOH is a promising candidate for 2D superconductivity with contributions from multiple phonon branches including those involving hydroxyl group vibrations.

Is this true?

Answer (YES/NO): NO